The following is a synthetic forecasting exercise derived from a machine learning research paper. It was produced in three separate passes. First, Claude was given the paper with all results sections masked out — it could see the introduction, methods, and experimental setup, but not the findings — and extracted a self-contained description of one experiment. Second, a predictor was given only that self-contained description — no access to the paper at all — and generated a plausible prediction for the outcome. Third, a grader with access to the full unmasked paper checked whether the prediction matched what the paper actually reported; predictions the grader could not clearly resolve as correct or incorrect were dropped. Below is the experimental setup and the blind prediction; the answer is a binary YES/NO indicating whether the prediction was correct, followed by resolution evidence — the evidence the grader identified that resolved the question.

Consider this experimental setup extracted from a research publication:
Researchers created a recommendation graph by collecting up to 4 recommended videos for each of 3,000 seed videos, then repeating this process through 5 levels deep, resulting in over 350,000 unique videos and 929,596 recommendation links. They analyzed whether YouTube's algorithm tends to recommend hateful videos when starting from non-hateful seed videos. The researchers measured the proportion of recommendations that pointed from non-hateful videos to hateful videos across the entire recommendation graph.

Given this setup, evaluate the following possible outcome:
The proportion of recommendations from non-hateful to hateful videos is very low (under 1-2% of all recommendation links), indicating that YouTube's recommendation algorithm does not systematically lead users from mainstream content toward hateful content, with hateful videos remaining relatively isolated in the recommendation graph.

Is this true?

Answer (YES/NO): NO